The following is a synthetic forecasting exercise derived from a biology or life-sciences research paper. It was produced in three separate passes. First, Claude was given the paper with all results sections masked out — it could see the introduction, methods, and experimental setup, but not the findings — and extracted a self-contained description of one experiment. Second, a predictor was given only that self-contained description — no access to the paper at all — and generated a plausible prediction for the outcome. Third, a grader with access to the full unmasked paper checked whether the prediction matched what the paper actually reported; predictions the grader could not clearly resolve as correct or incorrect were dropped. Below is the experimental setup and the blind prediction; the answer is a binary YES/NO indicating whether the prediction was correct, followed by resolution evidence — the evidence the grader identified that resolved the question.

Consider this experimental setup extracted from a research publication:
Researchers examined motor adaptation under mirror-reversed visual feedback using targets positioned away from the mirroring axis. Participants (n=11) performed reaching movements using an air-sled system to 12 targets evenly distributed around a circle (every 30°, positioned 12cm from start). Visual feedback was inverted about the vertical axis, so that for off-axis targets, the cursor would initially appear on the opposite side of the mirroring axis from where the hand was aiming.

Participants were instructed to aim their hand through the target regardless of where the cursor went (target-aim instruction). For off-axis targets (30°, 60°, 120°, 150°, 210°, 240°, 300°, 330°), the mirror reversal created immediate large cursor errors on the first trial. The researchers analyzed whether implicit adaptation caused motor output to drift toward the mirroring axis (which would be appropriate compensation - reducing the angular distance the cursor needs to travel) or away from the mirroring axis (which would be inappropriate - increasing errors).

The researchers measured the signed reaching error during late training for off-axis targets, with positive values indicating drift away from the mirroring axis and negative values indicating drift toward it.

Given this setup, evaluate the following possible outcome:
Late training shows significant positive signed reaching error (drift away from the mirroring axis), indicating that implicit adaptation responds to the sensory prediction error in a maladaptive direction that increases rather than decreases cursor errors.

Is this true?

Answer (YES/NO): YES